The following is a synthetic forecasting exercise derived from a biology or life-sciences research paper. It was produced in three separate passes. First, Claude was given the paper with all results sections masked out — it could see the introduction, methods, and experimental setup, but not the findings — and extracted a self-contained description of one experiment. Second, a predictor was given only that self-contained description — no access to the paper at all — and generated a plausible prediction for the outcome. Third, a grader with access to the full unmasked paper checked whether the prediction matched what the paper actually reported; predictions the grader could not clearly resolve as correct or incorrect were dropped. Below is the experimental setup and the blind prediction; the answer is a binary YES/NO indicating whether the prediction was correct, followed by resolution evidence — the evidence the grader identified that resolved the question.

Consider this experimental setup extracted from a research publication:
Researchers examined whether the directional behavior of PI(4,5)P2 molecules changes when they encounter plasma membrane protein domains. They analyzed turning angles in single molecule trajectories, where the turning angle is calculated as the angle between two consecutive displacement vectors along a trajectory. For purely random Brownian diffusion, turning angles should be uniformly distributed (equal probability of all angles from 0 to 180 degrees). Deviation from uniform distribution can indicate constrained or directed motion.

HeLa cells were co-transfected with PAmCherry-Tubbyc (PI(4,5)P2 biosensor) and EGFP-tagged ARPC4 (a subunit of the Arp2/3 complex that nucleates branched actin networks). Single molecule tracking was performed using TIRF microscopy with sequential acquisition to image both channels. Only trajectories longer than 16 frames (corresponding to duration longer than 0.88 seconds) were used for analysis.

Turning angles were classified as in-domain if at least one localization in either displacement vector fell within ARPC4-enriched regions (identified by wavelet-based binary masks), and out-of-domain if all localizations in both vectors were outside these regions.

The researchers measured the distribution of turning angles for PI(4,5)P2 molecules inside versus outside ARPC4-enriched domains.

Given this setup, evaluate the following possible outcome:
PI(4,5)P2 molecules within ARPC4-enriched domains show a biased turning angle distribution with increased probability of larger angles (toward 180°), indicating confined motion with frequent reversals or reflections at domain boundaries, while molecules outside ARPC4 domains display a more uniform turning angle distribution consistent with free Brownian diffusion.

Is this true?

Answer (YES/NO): NO